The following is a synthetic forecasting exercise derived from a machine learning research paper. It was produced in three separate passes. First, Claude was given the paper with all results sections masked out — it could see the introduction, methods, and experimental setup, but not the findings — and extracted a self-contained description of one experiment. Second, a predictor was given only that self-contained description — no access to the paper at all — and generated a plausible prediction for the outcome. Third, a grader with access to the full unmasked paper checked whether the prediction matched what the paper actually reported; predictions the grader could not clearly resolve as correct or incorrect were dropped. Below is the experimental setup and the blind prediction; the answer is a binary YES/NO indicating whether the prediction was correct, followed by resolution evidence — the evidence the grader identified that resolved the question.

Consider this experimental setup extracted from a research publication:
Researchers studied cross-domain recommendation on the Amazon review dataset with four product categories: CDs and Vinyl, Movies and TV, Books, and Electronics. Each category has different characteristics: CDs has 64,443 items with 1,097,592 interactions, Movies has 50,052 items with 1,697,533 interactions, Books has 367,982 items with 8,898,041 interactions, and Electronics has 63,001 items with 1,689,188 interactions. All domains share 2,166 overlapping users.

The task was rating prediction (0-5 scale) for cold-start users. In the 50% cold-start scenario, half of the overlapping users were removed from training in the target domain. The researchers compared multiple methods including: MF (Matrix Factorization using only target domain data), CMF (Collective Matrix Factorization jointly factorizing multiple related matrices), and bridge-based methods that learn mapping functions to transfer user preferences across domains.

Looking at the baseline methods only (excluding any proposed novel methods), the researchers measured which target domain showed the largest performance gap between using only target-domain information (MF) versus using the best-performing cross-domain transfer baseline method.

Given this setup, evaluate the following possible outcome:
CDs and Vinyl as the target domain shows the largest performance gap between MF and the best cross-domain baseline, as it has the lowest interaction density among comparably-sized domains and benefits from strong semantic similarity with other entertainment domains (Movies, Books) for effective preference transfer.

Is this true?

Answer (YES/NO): YES